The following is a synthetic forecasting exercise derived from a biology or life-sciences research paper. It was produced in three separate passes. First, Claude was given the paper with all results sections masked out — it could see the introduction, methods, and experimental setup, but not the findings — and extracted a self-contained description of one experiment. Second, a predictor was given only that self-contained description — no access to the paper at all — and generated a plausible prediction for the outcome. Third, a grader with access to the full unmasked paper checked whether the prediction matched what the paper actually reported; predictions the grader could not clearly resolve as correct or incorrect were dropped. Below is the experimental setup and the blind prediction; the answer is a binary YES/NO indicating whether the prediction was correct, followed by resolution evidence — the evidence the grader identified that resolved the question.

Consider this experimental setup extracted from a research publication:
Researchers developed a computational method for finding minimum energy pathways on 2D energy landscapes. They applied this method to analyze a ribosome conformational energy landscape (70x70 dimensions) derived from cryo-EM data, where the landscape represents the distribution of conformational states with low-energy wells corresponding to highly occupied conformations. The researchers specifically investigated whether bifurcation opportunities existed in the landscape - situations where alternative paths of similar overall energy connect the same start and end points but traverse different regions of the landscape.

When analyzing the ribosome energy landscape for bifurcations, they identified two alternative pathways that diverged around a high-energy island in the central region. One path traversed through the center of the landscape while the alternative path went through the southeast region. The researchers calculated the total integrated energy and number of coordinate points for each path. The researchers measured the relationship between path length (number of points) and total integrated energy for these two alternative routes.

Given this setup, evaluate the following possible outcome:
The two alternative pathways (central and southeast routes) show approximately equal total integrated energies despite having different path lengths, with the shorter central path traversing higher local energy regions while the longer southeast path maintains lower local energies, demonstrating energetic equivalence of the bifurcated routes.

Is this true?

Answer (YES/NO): YES